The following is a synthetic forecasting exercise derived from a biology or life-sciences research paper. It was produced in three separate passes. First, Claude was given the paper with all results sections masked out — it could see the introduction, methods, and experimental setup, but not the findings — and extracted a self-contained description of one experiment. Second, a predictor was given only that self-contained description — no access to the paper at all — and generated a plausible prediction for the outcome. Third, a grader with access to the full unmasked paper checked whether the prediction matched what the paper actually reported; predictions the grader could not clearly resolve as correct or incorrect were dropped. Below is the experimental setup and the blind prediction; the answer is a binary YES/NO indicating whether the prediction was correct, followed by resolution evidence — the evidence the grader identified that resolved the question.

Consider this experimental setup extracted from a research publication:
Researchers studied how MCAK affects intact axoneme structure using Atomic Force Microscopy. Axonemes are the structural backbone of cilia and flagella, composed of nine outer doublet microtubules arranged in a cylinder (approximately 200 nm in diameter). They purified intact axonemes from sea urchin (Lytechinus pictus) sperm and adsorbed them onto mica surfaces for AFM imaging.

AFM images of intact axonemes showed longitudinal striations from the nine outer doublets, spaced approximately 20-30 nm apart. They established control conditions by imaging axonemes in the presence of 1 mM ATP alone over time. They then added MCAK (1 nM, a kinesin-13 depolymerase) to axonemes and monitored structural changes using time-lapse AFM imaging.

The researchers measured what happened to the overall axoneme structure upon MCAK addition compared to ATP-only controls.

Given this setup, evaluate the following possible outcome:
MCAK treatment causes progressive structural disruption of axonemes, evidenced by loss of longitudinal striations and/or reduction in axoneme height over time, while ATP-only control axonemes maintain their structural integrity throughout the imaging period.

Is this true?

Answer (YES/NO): YES